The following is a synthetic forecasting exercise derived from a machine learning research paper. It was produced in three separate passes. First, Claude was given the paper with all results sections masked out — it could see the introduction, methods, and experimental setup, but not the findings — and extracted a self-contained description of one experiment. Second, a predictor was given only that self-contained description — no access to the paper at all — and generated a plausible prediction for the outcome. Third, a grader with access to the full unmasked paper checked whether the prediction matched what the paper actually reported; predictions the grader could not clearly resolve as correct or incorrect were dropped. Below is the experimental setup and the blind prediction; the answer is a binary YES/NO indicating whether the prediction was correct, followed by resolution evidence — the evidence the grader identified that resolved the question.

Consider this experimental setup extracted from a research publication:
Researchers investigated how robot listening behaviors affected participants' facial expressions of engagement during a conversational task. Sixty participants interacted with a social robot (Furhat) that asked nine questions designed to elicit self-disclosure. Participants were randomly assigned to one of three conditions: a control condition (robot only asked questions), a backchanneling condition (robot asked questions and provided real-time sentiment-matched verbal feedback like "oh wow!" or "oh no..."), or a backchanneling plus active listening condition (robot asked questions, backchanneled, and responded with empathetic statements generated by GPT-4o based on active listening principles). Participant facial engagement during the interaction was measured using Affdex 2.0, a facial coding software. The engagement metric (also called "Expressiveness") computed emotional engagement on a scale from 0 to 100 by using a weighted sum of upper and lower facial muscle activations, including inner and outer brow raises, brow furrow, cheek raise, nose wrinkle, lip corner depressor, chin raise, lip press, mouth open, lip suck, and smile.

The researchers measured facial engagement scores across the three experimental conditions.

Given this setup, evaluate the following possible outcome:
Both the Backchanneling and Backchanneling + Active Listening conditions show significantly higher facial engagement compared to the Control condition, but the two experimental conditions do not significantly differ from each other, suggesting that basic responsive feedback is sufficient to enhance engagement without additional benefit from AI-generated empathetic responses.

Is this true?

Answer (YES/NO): YES